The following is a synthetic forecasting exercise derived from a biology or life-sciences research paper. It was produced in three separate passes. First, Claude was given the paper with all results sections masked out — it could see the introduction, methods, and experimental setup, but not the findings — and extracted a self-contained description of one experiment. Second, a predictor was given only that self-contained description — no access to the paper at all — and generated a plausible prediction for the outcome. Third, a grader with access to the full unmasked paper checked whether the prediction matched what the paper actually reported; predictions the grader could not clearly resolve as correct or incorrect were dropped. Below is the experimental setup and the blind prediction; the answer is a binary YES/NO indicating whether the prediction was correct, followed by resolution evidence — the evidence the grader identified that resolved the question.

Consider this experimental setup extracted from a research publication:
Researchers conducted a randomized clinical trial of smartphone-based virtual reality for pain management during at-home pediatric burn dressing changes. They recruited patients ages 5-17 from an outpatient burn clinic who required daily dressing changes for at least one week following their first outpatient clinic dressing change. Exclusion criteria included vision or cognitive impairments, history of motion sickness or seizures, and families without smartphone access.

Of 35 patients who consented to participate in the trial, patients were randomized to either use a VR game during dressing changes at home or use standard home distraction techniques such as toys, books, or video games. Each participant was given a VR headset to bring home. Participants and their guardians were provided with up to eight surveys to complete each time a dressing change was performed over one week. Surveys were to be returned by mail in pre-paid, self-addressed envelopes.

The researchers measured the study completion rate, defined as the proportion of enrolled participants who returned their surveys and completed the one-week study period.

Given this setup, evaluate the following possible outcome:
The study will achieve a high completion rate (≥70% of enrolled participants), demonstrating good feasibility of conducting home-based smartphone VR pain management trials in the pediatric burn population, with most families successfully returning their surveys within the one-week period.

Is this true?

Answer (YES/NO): NO